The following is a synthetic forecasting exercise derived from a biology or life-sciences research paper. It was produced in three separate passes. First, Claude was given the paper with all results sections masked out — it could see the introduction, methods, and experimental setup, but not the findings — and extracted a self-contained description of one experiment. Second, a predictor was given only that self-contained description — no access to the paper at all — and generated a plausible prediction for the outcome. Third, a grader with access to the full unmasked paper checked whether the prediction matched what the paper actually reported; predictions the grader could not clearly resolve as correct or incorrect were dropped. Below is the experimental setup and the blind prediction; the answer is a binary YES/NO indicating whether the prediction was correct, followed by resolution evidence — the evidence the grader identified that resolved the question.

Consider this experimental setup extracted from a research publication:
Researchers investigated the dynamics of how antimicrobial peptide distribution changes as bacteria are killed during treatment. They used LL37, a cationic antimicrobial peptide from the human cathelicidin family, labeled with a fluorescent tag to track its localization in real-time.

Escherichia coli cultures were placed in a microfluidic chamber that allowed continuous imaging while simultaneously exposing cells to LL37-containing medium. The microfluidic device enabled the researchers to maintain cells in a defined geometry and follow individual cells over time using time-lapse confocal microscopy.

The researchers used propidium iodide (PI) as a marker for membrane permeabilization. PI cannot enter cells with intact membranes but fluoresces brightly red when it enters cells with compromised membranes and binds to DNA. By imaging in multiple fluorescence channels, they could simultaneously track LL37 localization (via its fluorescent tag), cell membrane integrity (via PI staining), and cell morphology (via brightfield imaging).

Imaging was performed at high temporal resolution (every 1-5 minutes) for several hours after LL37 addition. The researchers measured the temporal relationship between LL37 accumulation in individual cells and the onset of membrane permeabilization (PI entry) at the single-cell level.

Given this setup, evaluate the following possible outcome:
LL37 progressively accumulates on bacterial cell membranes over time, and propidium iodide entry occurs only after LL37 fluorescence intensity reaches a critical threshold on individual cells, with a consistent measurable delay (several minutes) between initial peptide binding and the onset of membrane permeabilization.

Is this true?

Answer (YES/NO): NO